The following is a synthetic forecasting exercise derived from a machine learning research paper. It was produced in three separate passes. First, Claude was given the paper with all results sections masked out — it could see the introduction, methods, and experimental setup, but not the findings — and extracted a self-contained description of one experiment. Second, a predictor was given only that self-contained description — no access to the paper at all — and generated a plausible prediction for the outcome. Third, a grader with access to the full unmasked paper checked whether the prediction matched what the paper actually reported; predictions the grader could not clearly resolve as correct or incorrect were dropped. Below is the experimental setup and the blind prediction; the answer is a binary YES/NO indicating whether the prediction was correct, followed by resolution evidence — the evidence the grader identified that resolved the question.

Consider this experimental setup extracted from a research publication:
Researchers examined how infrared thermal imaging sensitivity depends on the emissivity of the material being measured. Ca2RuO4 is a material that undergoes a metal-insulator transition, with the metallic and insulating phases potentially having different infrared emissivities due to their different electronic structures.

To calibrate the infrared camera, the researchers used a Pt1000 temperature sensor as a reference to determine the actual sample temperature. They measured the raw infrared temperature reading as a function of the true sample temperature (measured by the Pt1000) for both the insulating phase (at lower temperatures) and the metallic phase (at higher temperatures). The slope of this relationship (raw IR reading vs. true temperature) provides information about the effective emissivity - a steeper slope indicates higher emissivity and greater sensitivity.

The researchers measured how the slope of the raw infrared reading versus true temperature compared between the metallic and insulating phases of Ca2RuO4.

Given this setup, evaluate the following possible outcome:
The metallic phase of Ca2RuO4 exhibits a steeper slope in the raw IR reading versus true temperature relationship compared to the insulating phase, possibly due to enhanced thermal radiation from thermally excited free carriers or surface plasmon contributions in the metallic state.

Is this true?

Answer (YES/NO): NO